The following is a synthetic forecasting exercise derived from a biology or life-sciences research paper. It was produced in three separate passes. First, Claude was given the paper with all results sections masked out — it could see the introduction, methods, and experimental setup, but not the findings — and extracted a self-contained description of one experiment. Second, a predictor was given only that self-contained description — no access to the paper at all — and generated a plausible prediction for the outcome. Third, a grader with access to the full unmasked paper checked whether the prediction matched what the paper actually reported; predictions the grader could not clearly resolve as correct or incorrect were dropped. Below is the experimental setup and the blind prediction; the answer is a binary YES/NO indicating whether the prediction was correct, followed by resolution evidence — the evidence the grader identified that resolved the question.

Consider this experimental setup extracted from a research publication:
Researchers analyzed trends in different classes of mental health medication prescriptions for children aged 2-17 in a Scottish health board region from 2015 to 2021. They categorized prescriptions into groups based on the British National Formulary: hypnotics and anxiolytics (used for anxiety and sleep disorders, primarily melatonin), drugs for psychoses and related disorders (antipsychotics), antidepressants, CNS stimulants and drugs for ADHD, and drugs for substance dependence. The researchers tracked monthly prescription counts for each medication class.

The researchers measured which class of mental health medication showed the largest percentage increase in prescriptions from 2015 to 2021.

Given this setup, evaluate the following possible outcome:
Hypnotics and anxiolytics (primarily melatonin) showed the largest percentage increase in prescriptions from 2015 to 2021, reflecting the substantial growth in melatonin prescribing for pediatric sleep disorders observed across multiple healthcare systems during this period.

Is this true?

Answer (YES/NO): YES